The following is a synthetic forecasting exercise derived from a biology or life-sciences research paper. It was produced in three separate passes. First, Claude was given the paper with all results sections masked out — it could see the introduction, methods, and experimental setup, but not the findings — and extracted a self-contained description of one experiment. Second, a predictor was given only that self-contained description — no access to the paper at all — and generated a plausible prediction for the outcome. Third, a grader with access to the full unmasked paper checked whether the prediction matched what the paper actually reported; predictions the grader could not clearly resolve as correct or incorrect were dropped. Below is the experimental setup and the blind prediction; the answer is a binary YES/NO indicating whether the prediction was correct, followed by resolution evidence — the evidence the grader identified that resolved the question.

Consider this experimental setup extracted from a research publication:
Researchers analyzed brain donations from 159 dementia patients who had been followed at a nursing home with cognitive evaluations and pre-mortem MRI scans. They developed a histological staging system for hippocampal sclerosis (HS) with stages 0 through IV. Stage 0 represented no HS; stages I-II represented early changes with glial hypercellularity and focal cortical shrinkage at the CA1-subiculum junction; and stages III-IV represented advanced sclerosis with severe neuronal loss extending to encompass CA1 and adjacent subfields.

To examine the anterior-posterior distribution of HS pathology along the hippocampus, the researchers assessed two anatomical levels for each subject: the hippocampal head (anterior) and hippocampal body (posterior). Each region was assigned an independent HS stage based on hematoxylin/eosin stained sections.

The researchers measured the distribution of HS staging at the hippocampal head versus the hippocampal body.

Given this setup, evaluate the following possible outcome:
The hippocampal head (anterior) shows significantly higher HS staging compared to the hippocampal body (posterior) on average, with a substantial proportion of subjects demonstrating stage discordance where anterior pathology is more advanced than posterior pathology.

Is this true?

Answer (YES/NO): NO